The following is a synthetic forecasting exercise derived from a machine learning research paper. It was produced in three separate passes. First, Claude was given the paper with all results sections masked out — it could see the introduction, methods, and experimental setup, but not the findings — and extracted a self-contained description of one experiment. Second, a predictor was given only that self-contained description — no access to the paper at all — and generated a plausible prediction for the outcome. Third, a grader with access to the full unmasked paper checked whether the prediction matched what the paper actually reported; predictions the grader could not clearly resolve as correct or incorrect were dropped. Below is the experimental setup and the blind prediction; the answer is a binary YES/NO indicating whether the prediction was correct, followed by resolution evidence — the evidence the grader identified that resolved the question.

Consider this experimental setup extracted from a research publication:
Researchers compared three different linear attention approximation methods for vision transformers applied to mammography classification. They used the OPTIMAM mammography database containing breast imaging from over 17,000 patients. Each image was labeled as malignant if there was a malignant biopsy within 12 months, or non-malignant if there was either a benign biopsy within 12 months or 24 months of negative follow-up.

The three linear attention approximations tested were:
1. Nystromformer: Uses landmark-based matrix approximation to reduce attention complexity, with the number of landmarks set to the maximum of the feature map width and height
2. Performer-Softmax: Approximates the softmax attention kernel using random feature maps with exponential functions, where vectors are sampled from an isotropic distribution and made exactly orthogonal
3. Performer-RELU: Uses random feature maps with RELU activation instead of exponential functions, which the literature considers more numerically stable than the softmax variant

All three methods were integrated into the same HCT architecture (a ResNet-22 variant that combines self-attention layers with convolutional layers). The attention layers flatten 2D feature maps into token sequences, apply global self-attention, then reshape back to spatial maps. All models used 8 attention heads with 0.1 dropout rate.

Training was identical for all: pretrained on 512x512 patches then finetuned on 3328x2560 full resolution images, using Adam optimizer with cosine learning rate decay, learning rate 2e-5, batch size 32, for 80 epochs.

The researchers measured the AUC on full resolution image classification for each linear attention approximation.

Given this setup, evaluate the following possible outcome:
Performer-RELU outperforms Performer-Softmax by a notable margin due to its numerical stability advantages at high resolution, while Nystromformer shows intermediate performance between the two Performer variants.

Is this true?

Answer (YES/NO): NO